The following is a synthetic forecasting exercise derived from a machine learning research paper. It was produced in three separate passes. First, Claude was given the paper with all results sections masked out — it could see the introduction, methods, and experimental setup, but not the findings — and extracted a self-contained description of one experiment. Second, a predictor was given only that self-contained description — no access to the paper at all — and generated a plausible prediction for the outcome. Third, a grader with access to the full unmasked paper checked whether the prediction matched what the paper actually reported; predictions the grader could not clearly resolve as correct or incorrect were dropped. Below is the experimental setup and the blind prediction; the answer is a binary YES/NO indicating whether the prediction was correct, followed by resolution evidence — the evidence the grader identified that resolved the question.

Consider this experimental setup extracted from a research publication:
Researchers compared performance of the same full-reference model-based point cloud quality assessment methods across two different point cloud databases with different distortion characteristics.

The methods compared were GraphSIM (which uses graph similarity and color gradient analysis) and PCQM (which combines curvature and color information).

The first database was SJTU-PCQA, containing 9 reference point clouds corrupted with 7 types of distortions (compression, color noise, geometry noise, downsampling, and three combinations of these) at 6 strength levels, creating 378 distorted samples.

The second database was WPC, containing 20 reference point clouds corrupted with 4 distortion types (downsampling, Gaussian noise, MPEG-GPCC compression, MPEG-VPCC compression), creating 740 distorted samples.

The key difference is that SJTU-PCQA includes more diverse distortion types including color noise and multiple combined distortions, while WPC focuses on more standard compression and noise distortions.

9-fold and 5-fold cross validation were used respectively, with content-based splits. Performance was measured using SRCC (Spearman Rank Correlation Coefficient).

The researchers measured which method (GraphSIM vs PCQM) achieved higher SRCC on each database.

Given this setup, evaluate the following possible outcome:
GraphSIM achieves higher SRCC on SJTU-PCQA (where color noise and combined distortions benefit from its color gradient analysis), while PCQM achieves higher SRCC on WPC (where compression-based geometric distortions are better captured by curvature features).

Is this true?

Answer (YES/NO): YES